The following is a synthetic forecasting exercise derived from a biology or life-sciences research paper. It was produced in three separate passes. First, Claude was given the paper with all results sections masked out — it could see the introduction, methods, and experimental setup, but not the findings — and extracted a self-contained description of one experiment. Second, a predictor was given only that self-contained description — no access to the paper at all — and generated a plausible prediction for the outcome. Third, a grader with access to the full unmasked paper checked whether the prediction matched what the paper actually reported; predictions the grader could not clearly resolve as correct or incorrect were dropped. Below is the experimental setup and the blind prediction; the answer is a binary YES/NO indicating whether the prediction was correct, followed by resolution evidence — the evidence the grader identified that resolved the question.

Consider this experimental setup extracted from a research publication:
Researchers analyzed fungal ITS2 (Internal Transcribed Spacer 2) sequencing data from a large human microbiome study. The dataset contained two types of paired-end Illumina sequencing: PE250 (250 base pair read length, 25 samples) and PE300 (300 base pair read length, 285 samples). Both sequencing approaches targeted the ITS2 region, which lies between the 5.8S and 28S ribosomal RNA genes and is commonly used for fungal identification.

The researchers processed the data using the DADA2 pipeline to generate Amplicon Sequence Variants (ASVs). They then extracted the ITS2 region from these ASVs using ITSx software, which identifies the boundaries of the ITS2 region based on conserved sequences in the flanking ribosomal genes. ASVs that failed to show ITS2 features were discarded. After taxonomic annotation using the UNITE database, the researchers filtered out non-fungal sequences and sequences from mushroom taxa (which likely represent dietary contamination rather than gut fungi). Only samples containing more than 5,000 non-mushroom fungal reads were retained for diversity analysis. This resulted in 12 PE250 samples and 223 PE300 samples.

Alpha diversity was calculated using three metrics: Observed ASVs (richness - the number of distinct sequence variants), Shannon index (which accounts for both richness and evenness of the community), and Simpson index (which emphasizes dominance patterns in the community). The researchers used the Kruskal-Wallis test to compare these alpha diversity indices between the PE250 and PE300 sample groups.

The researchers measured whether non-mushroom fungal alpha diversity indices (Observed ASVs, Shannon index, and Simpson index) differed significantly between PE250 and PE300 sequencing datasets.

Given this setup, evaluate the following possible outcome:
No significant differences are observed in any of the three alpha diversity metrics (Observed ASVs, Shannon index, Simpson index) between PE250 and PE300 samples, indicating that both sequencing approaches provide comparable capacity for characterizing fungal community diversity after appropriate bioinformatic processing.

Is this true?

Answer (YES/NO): YES